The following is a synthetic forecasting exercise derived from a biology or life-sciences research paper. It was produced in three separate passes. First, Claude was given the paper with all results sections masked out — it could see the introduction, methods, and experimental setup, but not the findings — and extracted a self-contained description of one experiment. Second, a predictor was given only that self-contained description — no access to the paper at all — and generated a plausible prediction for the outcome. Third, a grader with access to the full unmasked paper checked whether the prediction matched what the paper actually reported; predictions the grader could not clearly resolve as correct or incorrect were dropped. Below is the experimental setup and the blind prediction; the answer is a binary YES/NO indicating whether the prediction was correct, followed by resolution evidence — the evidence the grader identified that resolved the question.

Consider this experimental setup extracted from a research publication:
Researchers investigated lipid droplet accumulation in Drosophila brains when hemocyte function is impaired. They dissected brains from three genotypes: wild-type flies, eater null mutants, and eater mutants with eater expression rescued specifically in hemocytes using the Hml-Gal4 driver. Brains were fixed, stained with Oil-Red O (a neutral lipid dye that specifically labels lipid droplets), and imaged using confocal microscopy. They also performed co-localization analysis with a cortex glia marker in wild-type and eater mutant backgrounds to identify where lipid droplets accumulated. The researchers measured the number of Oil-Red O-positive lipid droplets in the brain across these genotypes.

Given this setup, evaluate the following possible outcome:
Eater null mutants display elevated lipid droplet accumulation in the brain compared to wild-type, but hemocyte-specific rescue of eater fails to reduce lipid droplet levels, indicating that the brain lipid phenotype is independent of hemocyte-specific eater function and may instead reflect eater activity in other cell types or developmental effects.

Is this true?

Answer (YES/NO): NO